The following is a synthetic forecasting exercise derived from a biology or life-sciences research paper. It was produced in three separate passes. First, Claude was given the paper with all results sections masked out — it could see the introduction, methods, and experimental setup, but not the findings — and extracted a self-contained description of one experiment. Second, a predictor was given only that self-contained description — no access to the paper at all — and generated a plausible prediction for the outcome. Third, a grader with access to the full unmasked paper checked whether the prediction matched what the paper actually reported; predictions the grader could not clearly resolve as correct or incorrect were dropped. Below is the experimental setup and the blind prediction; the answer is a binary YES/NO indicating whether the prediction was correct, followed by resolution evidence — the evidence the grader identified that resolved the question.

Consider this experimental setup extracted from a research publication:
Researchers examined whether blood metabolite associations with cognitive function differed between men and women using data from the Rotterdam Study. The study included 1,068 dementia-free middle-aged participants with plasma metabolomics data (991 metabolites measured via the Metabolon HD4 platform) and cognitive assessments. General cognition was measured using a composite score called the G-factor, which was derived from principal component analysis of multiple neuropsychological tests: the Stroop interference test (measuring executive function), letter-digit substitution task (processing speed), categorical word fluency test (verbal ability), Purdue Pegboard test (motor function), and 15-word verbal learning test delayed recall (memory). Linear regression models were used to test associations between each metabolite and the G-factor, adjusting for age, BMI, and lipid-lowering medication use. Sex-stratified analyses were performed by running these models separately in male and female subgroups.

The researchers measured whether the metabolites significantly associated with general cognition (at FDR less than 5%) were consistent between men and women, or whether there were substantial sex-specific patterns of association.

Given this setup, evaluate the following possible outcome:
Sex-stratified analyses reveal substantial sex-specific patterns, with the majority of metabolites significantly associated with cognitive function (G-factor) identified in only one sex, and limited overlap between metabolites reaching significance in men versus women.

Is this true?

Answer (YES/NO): NO